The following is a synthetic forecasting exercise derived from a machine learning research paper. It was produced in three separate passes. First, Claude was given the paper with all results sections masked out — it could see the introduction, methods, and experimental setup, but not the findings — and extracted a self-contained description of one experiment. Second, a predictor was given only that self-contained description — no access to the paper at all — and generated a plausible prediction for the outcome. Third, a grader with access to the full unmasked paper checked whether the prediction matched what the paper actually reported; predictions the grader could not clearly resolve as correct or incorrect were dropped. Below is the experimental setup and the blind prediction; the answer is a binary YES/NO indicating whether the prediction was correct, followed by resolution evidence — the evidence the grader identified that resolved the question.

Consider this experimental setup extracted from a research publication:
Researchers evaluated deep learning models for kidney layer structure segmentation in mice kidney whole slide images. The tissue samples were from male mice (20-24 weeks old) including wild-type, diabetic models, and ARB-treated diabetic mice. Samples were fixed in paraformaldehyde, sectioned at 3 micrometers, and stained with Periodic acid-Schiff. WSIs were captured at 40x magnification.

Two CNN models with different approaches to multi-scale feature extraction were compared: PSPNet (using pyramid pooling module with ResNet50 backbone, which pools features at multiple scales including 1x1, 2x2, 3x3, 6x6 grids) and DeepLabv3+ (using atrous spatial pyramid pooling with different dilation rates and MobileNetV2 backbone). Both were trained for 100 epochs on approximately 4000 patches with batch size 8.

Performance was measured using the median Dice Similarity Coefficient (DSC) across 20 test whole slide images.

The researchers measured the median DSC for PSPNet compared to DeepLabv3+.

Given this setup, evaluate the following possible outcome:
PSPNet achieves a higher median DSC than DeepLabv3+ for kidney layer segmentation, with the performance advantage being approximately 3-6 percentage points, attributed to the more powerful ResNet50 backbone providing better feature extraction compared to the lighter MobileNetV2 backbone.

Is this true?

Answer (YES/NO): NO